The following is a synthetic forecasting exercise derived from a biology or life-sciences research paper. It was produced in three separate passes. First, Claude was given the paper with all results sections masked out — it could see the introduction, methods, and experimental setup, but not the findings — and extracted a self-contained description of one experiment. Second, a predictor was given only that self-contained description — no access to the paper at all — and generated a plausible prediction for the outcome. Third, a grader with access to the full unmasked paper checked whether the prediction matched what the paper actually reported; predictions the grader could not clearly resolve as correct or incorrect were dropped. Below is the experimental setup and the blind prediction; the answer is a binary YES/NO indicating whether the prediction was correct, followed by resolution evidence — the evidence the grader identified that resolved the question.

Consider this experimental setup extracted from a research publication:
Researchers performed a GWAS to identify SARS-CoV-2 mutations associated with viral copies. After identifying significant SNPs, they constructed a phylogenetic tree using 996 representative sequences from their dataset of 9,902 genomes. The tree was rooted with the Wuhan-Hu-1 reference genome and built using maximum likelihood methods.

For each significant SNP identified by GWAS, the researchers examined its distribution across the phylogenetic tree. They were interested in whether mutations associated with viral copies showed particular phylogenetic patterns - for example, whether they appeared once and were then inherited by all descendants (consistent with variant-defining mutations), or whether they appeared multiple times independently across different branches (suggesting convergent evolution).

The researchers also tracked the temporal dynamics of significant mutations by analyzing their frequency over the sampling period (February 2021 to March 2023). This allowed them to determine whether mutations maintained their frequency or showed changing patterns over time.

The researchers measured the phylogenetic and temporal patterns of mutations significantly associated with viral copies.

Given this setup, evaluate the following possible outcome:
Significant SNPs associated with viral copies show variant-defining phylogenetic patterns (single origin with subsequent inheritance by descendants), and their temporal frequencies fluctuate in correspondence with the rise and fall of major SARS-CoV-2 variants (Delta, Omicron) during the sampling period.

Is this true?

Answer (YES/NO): YES